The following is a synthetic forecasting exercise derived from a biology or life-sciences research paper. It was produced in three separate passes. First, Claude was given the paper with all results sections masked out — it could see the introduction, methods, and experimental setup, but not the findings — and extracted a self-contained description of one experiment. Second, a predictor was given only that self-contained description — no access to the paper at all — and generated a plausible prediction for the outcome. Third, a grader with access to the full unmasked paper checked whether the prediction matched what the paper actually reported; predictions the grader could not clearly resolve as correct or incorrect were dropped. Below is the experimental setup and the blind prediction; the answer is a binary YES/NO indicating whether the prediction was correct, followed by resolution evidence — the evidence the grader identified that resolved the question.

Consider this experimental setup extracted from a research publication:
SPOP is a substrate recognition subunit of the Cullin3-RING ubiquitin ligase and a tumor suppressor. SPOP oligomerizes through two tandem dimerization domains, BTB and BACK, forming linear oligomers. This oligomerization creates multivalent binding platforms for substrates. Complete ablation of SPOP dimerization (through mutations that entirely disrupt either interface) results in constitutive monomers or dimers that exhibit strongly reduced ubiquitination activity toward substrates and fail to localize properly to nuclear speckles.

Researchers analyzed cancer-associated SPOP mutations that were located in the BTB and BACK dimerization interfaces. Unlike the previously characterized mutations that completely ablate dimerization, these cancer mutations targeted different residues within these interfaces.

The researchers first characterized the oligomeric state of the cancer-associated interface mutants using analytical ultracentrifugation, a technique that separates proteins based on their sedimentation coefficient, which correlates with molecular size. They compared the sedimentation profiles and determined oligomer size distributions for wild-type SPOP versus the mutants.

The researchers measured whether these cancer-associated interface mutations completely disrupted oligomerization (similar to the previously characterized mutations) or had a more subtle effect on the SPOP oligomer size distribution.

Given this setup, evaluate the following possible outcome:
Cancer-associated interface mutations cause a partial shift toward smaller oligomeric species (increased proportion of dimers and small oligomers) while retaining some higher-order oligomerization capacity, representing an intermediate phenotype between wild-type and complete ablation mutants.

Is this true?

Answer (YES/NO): YES